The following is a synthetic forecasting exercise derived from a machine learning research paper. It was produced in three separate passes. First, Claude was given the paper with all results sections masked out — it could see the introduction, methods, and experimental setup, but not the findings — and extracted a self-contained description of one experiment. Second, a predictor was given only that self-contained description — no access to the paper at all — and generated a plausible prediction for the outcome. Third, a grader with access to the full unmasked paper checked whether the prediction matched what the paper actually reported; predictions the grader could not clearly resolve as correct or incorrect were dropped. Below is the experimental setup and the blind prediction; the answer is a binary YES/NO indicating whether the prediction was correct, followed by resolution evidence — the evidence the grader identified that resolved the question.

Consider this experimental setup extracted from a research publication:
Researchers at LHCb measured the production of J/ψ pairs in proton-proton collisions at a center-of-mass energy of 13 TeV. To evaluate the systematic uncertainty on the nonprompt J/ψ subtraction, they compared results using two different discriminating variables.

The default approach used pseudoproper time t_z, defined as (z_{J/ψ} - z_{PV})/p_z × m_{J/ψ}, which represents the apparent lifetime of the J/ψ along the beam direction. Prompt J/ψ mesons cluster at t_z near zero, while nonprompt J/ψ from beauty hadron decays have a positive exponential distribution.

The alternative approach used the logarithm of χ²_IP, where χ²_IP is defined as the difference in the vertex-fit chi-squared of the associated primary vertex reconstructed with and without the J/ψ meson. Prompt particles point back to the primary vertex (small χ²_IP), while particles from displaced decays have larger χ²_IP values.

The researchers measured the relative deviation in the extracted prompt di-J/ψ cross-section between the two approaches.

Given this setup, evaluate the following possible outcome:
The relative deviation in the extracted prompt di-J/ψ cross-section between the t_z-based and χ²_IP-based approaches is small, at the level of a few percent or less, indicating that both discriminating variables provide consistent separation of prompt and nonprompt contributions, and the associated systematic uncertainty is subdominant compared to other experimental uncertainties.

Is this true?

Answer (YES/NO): NO